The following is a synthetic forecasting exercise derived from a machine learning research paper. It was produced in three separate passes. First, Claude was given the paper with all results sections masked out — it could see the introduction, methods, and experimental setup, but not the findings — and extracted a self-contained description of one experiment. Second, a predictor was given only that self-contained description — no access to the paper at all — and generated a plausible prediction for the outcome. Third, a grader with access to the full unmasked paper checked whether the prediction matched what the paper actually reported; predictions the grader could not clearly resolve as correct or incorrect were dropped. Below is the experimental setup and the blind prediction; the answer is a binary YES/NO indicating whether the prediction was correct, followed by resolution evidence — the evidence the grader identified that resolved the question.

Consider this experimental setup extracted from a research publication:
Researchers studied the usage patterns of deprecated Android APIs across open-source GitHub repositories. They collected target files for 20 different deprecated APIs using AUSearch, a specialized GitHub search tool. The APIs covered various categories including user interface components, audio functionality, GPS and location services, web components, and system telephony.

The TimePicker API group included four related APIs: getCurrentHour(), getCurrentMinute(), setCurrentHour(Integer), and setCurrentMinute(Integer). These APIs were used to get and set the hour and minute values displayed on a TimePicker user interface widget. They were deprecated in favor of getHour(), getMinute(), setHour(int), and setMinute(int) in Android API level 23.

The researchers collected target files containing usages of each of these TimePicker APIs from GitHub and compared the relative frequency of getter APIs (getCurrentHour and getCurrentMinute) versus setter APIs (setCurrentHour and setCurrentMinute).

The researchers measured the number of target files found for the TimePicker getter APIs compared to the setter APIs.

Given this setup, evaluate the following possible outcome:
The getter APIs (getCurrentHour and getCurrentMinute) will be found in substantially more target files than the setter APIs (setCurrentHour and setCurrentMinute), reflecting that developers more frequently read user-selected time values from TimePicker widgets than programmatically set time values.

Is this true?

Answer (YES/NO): YES